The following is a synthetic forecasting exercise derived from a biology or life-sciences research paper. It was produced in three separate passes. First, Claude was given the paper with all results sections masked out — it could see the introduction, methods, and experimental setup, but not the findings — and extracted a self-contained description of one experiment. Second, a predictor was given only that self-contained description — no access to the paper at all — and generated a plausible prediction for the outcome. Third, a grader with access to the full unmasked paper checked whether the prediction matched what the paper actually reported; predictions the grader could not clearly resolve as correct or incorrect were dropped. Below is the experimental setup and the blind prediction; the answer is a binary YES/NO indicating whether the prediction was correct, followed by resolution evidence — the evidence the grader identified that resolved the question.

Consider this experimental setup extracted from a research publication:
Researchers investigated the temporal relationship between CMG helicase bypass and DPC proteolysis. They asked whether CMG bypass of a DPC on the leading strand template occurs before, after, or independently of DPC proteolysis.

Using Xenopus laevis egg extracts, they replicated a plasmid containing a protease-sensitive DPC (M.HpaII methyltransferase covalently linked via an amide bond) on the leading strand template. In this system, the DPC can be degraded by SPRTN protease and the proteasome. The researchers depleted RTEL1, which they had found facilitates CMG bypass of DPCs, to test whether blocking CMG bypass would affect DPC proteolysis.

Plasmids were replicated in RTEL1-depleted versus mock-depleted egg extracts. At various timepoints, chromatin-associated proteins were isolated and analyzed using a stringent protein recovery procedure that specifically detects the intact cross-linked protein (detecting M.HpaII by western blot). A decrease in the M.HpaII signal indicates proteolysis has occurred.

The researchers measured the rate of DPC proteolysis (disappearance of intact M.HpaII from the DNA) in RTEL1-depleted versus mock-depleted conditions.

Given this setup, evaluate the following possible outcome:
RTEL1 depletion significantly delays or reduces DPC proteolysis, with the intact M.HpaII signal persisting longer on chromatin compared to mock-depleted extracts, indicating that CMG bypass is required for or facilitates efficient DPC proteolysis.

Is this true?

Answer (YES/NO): YES